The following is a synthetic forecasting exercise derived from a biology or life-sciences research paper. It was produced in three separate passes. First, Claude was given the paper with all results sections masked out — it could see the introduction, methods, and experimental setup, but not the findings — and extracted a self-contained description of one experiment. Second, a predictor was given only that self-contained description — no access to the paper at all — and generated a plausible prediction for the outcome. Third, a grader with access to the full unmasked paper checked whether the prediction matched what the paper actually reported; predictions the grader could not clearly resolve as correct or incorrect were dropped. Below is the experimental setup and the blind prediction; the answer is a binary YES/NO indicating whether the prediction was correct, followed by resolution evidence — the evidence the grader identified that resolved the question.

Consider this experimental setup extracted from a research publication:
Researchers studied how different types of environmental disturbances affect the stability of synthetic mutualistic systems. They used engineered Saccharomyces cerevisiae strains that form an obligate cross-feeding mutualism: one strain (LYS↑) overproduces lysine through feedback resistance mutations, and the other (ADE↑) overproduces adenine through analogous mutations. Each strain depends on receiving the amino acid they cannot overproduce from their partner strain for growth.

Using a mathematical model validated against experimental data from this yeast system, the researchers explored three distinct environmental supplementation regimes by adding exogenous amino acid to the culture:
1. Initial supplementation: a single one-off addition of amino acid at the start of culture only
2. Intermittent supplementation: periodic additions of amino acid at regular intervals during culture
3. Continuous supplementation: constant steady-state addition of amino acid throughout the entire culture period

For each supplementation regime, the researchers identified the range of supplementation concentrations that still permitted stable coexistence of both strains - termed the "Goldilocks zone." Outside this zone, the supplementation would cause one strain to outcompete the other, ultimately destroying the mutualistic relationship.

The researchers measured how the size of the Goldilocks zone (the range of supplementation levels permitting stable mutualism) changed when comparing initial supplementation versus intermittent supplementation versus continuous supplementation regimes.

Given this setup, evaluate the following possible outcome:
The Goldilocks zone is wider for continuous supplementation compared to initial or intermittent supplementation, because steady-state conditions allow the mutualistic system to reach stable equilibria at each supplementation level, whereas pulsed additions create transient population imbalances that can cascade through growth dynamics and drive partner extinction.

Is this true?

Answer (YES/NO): NO